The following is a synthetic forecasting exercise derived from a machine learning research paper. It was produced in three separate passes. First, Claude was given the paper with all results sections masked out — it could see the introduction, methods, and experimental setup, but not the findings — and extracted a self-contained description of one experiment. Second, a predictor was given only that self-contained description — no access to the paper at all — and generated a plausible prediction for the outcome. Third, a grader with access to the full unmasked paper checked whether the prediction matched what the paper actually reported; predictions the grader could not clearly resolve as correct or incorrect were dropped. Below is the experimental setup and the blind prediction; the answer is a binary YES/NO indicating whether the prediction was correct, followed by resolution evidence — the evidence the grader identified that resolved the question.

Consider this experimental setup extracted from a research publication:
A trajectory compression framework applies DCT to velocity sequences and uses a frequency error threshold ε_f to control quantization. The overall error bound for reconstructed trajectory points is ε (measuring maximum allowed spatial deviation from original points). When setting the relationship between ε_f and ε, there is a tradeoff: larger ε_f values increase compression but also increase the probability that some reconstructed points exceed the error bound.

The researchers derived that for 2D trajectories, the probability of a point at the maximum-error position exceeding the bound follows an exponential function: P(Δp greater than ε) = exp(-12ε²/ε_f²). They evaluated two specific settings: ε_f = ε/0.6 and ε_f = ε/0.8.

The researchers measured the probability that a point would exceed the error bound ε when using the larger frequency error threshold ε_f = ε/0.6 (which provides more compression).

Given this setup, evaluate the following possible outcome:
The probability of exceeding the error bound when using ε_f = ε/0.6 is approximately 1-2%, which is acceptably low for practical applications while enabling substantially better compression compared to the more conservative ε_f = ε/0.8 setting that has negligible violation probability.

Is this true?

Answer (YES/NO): YES